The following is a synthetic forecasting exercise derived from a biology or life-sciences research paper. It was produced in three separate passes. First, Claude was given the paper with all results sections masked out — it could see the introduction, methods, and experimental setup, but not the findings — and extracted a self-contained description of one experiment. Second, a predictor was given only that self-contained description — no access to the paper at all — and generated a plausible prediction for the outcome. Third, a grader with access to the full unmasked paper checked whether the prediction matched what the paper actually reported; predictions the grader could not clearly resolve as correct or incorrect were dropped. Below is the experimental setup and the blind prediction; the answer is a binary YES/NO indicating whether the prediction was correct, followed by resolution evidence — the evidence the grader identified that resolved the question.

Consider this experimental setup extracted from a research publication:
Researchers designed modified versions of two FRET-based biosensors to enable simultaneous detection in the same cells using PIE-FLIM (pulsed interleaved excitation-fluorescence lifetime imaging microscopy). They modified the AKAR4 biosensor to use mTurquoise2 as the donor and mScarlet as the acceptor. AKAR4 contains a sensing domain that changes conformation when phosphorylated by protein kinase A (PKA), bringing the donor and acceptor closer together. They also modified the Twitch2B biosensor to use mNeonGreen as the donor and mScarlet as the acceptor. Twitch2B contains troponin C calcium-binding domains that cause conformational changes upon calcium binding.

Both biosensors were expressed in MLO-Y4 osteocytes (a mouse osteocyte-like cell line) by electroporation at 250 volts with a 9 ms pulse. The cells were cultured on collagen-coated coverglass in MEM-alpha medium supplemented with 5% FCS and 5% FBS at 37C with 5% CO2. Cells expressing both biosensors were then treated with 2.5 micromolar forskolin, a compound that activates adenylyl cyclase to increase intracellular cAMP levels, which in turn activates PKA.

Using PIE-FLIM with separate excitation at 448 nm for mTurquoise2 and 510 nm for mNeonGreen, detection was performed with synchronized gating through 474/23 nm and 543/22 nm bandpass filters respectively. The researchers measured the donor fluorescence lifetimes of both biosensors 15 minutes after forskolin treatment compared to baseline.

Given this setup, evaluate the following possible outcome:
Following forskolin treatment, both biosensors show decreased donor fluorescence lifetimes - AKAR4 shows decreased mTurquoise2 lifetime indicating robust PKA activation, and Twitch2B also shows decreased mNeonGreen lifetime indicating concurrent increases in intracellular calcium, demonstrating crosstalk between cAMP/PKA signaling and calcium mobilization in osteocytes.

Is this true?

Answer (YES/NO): NO